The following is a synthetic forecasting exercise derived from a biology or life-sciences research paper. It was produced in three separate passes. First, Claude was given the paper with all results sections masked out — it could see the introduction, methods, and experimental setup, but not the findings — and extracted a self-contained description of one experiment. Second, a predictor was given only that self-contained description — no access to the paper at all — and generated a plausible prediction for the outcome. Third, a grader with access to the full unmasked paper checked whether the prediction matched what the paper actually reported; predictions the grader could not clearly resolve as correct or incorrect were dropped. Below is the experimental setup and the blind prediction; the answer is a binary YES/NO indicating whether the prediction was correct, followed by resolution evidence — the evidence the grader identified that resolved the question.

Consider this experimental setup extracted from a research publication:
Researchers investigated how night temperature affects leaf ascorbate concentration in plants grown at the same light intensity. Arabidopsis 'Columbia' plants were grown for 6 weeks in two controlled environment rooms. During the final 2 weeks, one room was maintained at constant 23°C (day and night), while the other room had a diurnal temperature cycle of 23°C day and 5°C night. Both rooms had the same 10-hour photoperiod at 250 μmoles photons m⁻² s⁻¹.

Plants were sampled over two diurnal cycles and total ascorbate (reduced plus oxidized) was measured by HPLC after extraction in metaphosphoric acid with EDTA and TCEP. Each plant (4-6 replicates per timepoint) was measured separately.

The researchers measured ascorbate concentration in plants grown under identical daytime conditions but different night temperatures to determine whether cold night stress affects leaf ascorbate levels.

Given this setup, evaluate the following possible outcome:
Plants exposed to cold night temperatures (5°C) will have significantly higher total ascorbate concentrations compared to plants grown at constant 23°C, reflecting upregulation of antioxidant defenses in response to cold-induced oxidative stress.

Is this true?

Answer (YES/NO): YES